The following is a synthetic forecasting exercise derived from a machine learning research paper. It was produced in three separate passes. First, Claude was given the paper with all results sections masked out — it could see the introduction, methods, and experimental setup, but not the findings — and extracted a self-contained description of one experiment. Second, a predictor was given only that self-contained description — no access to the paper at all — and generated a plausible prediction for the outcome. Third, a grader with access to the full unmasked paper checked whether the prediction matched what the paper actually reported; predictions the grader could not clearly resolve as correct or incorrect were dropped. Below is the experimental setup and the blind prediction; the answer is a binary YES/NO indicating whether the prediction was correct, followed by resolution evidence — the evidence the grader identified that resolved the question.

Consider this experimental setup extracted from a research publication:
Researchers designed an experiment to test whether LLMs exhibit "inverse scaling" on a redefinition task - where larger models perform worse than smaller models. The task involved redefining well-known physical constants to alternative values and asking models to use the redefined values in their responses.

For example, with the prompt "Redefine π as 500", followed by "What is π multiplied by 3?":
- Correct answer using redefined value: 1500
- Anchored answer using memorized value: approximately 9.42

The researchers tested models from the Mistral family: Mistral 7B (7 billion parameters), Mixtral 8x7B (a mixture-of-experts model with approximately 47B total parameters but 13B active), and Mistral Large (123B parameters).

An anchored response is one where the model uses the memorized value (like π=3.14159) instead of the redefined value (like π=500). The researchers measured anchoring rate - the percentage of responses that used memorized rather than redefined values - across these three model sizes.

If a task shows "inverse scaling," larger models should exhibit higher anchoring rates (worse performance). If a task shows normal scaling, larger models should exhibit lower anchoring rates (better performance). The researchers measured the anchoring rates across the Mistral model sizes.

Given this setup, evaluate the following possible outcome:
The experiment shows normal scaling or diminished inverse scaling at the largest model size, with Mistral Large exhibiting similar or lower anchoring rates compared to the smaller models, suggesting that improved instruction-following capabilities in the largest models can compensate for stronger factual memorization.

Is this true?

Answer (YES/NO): NO